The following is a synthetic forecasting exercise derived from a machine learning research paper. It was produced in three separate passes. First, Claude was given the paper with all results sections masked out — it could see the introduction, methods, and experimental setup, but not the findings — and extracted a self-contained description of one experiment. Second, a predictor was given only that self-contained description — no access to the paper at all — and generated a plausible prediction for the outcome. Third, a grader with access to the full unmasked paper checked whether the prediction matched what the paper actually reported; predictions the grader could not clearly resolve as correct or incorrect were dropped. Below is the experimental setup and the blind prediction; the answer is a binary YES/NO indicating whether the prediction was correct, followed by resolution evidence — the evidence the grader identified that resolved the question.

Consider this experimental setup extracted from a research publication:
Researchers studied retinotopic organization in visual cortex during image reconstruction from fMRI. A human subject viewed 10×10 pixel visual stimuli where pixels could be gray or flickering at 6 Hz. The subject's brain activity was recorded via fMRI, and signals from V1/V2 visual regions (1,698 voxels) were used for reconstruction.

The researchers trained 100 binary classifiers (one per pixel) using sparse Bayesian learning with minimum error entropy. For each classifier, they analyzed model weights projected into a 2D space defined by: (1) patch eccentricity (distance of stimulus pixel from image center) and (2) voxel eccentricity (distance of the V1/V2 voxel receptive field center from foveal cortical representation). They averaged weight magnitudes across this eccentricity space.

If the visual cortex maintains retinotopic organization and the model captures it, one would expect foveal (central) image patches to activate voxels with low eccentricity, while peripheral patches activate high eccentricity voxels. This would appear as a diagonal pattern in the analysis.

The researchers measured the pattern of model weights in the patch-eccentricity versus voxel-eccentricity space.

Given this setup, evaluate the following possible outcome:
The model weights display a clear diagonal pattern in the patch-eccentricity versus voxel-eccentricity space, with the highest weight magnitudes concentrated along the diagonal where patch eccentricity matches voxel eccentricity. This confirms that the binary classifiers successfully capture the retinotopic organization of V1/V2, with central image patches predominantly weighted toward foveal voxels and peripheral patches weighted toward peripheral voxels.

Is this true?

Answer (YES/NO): YES